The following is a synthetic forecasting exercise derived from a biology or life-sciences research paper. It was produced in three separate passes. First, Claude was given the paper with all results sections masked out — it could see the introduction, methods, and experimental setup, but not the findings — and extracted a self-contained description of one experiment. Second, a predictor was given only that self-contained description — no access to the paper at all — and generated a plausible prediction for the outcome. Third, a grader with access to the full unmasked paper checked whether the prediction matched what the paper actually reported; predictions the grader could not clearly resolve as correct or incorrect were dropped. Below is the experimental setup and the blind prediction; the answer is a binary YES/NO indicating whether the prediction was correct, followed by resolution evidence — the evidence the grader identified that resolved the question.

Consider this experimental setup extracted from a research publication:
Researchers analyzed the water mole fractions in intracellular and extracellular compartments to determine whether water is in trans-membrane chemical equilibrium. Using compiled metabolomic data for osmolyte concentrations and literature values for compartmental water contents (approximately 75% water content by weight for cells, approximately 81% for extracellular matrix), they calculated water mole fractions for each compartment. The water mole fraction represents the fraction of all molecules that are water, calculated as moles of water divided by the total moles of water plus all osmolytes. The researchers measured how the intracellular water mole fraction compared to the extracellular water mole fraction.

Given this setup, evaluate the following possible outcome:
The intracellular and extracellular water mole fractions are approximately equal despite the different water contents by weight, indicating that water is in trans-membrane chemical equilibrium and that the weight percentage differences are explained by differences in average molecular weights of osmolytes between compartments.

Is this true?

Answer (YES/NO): NO